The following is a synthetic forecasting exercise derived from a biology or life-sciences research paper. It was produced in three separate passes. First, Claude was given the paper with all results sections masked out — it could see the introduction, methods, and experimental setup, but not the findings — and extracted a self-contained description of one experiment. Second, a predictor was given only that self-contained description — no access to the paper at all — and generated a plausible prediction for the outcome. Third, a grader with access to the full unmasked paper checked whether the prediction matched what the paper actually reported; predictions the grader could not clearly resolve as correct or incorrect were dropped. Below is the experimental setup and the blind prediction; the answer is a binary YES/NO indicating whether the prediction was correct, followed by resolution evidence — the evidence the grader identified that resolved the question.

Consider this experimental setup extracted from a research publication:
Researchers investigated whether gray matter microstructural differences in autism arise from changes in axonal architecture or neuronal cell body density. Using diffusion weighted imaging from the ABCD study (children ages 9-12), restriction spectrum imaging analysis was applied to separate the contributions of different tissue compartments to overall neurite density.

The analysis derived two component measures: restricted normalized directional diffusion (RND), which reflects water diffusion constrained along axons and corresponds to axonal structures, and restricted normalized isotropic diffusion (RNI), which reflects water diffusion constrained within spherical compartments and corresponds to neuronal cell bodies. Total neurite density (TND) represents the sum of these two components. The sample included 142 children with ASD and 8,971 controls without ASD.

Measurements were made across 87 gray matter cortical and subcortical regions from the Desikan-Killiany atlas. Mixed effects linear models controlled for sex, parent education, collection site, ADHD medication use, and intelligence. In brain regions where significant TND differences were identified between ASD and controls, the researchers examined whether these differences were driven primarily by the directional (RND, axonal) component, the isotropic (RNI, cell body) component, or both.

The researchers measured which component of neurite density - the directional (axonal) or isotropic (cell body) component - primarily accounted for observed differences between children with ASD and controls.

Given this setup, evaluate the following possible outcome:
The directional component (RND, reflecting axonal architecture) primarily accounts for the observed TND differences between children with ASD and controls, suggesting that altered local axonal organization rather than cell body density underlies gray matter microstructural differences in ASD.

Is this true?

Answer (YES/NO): NO